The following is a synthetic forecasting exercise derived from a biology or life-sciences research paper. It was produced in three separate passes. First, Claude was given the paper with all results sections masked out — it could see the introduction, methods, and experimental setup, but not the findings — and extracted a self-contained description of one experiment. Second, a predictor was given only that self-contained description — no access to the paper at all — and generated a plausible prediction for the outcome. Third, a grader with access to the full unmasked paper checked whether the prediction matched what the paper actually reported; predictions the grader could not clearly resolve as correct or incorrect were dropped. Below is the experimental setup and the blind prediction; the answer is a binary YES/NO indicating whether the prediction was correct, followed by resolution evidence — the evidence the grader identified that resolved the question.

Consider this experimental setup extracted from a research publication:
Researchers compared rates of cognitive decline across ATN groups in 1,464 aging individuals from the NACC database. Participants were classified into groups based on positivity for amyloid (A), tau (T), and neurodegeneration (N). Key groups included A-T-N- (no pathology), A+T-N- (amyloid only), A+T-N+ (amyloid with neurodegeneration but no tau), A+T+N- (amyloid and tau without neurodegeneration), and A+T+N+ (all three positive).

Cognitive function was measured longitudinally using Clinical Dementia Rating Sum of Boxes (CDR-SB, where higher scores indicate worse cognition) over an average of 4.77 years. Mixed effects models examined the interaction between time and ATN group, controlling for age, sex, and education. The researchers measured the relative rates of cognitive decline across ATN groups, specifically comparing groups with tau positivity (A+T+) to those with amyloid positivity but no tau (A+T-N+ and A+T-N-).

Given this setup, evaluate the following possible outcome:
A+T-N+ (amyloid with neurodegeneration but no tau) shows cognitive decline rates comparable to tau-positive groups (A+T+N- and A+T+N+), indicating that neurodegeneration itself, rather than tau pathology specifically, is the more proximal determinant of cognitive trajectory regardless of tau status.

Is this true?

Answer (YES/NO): NO